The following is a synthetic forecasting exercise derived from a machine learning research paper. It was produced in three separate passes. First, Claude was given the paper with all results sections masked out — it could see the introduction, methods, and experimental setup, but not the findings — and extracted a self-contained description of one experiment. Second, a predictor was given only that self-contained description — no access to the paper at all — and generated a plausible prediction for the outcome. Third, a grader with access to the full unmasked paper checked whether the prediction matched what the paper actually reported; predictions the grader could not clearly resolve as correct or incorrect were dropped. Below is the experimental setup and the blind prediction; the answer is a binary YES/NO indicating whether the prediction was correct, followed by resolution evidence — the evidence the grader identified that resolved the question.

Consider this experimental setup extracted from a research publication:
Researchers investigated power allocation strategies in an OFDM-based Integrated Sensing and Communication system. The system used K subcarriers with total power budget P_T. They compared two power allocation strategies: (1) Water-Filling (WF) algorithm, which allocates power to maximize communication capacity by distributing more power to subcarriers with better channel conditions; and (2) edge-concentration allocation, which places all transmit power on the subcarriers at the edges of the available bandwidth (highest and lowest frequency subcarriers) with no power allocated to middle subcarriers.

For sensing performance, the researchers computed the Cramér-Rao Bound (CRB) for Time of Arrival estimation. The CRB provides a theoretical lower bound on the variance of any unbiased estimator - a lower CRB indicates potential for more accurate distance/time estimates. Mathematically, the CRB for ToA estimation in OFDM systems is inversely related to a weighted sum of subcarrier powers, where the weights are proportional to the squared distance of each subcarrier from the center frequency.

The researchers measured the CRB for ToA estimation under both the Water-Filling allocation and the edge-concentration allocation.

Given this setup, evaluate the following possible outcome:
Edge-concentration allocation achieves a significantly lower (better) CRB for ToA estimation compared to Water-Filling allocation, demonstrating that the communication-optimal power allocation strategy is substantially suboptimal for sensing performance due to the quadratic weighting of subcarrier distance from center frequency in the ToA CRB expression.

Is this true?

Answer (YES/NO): YES